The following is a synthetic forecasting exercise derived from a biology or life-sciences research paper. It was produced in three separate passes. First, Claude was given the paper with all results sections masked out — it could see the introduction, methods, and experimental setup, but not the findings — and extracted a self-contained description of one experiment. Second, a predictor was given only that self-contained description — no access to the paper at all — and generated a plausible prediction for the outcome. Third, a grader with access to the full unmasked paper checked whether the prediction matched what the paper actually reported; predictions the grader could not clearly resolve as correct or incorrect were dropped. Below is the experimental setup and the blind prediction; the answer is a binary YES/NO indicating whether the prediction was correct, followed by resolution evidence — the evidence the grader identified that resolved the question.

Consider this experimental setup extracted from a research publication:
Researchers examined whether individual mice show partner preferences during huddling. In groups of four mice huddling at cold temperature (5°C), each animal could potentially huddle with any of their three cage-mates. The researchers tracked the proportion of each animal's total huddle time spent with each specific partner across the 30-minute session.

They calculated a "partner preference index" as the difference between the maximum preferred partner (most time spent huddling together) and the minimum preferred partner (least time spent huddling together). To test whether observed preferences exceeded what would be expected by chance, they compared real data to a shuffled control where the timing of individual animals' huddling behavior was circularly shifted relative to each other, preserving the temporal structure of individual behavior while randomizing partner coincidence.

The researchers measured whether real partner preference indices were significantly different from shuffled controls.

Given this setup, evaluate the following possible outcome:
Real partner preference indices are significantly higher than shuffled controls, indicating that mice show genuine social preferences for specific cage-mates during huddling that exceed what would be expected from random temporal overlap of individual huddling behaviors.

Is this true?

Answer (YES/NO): YES